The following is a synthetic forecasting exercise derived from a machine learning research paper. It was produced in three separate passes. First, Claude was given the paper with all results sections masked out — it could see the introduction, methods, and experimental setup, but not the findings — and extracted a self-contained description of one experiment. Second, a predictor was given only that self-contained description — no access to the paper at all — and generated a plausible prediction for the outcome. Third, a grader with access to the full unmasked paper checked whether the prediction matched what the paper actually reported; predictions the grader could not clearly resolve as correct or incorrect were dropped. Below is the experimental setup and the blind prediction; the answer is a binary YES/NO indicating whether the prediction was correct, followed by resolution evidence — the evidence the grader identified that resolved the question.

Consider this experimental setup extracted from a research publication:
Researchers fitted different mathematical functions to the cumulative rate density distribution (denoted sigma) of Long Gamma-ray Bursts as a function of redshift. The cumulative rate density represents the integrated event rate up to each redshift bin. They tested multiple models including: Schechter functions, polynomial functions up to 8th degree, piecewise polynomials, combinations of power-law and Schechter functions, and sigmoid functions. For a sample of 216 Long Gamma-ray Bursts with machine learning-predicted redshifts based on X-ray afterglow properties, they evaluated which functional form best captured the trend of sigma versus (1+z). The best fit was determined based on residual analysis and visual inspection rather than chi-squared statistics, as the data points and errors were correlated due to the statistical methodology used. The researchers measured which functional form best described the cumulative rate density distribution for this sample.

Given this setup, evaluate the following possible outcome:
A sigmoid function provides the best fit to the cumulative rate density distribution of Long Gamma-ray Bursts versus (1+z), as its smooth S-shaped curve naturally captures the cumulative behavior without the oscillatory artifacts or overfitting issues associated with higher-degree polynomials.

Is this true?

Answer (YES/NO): YES